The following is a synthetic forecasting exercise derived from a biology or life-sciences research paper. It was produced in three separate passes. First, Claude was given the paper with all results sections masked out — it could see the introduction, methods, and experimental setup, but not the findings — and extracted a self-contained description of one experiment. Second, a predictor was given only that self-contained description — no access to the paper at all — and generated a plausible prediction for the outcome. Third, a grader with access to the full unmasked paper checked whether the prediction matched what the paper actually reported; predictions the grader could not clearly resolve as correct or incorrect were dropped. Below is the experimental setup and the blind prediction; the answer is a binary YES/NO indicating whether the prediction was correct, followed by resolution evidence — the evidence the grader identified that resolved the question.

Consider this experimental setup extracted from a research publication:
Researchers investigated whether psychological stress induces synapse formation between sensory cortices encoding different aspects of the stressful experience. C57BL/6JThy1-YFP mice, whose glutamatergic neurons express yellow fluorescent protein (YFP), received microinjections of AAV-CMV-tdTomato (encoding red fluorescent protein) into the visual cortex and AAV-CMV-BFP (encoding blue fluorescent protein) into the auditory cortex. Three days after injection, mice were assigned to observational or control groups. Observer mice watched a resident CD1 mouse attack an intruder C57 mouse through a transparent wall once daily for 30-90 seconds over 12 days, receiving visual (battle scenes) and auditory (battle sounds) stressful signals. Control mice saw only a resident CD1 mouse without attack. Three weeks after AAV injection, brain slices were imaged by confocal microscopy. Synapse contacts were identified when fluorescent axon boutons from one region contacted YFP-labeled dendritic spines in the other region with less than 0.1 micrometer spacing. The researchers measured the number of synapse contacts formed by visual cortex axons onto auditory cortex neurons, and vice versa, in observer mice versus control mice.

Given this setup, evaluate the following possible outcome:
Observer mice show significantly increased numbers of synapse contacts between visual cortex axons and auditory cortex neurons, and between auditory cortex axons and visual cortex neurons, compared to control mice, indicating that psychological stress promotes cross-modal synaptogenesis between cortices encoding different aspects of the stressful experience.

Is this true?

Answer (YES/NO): YES